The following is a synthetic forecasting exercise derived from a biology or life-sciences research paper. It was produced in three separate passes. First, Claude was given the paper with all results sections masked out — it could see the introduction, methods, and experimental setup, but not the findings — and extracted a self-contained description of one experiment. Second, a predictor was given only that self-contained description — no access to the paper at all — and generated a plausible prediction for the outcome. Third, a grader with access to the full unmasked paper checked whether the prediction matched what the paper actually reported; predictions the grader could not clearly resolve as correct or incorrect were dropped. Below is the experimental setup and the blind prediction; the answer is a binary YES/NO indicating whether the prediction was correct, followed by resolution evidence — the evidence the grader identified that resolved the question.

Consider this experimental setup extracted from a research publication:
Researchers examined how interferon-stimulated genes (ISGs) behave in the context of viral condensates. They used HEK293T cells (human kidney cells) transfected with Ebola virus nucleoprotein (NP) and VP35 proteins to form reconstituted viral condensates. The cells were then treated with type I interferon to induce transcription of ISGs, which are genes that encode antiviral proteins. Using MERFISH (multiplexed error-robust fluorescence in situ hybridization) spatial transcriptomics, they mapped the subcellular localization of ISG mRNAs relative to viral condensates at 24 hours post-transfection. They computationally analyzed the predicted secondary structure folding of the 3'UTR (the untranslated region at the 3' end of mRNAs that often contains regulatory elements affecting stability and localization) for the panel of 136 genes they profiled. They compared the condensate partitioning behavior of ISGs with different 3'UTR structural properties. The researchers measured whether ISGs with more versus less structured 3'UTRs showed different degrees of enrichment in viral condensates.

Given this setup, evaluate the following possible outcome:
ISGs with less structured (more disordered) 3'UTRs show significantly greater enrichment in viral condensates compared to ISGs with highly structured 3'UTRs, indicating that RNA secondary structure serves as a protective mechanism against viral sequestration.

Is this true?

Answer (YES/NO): NO